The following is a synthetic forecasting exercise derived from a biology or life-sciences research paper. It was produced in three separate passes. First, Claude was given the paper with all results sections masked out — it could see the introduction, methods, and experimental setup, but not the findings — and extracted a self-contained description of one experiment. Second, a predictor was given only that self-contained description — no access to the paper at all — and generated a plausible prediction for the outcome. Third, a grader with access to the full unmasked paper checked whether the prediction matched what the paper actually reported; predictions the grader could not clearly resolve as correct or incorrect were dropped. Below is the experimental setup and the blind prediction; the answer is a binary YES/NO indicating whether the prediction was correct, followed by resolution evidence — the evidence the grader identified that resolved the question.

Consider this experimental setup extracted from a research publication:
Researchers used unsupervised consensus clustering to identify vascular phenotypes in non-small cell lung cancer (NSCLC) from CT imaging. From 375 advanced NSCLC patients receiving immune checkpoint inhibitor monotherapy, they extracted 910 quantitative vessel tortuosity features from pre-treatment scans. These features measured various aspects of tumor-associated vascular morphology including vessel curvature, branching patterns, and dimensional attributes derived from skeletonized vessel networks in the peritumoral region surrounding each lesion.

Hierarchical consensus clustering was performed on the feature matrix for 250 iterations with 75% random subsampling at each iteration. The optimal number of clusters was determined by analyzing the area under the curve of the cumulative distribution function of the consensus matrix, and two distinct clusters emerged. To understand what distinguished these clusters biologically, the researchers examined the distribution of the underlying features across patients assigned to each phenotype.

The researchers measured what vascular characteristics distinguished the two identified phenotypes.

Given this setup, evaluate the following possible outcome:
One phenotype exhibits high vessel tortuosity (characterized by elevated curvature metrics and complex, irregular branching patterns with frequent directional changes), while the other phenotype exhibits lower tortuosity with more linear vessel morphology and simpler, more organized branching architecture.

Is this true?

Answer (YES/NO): YES